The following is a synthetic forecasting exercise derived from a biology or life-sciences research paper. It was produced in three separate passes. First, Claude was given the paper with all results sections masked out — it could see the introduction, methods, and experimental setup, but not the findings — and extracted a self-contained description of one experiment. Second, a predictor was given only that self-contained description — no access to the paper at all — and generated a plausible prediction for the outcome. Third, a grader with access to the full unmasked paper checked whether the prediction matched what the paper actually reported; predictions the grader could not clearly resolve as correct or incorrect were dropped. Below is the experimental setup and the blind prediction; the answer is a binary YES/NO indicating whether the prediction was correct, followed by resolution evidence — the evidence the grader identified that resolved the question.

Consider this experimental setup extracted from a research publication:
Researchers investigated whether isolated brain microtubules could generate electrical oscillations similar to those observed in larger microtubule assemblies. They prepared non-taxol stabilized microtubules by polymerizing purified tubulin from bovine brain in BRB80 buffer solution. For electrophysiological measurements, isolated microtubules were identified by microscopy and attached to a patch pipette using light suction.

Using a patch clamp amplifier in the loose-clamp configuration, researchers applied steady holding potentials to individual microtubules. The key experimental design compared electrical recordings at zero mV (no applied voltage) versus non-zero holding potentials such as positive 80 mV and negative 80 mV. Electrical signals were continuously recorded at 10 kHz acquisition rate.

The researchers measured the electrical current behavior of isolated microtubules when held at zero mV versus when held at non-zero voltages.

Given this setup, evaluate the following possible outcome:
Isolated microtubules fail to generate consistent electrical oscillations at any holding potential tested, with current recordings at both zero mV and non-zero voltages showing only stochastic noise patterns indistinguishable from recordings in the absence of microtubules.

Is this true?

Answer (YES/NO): NO